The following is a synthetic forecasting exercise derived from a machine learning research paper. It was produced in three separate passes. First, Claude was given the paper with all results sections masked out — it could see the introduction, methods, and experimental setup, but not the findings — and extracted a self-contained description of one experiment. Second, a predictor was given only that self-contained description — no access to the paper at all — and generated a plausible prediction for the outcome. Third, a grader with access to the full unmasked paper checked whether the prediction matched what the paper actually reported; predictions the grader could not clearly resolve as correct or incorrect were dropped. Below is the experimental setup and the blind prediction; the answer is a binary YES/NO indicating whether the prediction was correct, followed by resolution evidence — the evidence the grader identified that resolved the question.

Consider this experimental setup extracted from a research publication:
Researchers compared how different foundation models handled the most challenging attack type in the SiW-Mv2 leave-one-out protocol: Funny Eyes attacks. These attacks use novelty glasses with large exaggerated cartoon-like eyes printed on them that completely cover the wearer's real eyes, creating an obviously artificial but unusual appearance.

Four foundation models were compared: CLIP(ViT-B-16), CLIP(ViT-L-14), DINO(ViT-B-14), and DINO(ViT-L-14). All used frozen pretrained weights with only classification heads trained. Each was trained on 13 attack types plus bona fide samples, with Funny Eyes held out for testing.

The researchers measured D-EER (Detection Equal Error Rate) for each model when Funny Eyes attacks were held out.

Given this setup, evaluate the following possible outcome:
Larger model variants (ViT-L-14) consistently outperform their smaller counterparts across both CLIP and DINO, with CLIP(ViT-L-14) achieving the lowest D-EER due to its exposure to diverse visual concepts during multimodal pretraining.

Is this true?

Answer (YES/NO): NO